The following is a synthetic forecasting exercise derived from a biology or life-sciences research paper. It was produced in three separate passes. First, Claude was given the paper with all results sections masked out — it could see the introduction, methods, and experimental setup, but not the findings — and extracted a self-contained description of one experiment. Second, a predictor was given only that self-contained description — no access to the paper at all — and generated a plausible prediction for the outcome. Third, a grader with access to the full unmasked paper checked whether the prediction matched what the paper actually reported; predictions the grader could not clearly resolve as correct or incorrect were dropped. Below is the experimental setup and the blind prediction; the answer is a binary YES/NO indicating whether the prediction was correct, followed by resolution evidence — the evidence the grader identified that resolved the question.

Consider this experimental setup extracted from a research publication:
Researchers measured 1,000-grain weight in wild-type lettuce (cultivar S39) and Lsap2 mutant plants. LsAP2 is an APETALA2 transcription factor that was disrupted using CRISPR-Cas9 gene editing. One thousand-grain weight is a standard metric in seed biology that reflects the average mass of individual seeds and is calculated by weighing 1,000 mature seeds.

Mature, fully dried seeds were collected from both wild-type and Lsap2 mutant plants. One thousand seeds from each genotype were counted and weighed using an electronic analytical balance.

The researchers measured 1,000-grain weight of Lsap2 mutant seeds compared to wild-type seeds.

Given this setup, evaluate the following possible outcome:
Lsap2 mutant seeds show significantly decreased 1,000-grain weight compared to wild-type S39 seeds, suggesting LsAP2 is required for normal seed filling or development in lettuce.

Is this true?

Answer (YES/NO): NO